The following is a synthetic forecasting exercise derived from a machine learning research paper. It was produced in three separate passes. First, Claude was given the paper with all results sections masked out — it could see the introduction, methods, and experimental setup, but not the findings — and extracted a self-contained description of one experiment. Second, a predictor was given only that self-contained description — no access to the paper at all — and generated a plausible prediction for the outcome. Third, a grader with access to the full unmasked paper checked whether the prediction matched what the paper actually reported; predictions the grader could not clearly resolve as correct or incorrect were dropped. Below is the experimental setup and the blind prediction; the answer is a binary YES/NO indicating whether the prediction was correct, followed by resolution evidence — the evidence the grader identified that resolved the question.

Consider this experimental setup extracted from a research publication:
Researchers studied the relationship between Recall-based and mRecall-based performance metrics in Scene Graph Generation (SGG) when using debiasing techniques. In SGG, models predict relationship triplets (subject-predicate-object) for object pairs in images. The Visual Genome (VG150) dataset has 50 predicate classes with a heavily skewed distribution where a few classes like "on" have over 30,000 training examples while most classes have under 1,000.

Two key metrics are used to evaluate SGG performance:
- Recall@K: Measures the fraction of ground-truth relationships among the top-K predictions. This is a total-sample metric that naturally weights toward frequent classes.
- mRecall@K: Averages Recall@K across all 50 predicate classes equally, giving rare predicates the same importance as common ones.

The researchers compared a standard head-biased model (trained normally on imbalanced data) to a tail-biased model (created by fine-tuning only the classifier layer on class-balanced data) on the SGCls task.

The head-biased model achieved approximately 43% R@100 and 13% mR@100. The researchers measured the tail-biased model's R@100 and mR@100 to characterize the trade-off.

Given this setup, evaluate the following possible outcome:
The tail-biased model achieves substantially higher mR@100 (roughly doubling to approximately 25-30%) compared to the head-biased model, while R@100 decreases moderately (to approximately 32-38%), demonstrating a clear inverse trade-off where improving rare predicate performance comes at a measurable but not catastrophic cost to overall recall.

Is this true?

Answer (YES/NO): NO